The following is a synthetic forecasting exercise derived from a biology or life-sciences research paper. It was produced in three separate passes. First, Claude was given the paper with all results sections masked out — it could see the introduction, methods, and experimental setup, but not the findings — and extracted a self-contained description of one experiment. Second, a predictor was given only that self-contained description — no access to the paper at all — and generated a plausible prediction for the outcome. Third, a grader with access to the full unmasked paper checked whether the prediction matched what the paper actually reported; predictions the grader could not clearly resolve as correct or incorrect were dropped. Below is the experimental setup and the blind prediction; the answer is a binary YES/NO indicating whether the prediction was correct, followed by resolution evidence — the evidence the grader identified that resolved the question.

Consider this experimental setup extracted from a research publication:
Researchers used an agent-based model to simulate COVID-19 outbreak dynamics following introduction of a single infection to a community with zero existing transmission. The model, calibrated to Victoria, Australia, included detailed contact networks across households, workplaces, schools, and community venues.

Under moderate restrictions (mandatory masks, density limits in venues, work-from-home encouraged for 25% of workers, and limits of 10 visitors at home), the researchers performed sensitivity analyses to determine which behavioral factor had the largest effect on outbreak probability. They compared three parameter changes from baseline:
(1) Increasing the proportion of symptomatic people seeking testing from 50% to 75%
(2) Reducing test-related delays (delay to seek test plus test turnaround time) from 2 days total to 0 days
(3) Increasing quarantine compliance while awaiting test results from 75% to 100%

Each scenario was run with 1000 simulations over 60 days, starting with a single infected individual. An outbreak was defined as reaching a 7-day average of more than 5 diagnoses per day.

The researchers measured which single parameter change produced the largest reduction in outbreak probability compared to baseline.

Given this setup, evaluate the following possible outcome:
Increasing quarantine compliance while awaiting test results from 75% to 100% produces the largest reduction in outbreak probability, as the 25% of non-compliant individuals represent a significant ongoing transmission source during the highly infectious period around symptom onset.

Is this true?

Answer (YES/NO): NO